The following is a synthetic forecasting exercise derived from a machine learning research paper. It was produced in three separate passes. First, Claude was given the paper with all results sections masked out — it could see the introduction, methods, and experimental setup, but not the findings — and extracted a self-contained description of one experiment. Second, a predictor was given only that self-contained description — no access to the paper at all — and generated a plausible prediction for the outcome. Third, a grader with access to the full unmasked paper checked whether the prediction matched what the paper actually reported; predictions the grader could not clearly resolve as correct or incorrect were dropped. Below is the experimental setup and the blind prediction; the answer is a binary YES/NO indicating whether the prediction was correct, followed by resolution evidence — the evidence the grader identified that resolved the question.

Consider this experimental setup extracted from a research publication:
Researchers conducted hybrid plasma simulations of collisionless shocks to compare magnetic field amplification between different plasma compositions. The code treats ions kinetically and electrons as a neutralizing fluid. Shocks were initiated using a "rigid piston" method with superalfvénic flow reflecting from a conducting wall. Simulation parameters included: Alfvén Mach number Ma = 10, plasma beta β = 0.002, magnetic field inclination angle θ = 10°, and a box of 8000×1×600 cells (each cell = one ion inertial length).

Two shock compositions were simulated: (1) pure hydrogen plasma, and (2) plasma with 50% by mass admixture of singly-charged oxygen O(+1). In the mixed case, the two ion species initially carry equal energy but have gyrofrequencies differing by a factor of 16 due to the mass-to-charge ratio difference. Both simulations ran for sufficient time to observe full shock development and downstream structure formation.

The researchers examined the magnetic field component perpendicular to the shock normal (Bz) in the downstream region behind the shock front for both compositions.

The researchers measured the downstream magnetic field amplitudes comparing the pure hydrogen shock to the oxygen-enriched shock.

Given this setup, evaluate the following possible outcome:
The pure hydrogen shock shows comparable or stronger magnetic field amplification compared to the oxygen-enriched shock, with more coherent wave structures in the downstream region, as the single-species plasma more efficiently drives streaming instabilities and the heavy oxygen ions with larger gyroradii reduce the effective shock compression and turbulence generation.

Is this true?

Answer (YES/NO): NO